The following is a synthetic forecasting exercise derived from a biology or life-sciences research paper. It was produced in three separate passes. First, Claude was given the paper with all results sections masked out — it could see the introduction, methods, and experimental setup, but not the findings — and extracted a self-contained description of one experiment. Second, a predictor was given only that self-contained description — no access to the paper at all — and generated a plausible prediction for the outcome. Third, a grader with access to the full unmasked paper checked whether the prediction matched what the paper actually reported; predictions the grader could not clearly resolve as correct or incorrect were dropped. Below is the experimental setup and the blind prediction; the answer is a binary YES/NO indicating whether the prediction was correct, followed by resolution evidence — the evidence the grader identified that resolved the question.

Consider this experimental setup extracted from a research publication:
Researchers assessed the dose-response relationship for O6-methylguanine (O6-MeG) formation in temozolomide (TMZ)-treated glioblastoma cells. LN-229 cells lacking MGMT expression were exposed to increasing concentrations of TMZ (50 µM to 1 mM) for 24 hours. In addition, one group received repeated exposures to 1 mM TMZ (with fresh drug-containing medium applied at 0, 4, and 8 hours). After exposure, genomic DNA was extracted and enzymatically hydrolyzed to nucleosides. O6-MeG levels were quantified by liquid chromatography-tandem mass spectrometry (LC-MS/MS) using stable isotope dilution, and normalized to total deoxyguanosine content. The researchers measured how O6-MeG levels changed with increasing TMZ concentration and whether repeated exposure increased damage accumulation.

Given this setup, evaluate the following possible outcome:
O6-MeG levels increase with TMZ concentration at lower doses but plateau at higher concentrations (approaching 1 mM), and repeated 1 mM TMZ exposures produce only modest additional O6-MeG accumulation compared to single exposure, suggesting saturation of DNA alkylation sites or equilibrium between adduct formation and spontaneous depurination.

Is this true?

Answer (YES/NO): NO